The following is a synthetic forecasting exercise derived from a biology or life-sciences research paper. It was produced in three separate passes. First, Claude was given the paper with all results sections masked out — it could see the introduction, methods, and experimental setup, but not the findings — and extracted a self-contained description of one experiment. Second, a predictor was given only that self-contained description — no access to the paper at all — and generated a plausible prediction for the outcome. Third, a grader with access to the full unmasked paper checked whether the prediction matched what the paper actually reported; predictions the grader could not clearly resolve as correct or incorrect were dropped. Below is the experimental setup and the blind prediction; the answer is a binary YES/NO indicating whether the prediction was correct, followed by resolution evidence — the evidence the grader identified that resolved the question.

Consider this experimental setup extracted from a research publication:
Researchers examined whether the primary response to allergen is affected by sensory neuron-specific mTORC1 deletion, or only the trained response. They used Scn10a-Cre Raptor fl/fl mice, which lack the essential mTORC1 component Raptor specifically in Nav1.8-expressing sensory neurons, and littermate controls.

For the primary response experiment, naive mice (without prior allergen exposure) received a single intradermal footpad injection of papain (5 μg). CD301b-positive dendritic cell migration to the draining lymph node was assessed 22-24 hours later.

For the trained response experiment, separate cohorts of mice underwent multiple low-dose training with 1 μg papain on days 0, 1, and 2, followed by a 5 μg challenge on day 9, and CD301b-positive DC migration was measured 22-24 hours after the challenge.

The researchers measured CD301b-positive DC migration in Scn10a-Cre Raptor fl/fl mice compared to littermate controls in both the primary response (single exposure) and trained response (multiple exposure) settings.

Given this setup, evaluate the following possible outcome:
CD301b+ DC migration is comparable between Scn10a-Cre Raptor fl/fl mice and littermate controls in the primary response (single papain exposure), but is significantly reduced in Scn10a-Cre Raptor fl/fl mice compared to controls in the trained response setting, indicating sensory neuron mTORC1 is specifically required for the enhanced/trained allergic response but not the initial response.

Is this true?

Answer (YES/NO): YES